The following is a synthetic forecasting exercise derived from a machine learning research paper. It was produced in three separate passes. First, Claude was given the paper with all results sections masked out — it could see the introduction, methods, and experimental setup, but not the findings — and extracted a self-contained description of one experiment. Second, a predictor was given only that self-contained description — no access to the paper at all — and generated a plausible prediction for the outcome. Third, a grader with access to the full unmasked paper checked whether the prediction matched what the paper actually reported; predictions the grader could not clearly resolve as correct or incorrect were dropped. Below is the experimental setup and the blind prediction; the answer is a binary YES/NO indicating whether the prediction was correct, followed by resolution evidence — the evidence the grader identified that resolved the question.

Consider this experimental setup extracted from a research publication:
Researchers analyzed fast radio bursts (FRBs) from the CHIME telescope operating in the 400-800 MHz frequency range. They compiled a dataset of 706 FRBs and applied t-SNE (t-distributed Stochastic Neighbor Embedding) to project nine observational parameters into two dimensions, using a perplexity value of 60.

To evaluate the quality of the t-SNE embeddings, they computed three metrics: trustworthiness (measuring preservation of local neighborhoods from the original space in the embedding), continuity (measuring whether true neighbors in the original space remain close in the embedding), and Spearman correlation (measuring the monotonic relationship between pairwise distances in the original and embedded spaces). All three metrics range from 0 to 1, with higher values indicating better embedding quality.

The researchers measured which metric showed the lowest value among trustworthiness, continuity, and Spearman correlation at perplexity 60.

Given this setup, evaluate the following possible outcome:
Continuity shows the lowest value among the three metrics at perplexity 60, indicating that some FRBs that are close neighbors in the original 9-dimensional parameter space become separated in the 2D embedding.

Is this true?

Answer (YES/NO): NO